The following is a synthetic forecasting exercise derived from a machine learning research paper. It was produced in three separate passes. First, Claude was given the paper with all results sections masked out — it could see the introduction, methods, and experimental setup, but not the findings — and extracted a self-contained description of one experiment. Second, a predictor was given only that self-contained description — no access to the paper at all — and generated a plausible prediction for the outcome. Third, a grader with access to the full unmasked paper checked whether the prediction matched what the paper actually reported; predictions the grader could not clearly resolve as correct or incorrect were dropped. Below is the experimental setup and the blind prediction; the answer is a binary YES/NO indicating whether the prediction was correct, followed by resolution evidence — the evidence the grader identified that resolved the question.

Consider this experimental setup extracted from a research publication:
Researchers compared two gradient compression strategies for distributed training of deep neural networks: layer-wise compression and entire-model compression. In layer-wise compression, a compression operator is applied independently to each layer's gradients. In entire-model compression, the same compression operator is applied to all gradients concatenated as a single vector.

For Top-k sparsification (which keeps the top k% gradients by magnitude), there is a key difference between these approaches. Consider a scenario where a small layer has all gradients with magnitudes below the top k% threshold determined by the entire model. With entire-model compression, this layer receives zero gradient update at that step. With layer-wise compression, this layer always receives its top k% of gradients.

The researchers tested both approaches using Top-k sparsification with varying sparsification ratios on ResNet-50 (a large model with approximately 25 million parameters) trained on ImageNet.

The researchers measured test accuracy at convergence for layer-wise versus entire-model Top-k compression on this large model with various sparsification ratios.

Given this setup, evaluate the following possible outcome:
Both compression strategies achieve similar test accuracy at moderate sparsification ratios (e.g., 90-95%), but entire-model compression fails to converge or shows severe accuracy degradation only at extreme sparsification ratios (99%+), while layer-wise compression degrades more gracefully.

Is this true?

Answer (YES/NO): NO